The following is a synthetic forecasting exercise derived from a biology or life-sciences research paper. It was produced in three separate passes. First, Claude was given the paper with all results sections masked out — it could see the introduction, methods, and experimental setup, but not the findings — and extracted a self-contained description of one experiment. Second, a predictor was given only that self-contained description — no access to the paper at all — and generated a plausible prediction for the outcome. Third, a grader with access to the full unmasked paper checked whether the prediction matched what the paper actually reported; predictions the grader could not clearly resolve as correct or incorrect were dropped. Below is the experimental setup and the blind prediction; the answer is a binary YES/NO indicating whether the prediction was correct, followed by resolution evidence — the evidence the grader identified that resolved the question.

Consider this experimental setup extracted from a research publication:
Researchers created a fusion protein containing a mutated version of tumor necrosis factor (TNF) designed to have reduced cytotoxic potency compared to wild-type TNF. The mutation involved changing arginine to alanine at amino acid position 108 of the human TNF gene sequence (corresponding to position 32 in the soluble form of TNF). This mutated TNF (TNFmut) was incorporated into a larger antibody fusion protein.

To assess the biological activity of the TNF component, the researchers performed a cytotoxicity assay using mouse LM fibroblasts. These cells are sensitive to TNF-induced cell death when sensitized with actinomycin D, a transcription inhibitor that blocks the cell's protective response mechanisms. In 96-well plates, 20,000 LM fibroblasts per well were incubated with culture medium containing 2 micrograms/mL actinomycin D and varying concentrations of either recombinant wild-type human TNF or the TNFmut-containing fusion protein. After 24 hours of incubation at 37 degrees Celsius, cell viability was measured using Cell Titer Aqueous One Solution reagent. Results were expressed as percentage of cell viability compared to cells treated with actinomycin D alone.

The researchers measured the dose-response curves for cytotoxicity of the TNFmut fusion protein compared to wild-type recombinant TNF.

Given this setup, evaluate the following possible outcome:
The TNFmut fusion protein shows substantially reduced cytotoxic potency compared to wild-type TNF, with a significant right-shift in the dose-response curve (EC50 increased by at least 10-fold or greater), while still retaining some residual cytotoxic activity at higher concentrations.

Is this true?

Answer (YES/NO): YES